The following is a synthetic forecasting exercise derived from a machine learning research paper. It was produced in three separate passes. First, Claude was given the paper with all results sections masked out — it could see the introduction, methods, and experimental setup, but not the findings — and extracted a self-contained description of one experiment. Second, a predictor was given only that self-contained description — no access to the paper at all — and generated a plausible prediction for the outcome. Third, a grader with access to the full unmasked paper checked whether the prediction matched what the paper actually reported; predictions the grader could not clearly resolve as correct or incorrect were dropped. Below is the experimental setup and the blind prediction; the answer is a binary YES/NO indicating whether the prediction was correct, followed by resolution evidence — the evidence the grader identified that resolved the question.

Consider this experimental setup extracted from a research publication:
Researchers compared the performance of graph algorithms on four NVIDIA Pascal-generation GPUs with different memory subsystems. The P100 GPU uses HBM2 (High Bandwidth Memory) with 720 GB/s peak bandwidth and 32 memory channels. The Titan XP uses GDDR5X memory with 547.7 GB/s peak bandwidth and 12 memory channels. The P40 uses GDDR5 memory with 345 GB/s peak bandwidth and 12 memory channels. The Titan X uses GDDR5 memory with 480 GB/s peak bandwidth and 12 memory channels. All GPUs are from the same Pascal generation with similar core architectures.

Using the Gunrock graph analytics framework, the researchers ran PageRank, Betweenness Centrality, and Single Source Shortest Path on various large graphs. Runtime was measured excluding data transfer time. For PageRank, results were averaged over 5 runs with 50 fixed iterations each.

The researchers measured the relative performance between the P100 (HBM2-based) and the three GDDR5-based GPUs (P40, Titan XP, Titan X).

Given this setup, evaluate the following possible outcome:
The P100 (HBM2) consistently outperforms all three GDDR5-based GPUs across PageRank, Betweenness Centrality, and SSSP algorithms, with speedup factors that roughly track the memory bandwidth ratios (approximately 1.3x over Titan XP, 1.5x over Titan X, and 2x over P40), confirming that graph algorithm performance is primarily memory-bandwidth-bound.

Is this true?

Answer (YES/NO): NO